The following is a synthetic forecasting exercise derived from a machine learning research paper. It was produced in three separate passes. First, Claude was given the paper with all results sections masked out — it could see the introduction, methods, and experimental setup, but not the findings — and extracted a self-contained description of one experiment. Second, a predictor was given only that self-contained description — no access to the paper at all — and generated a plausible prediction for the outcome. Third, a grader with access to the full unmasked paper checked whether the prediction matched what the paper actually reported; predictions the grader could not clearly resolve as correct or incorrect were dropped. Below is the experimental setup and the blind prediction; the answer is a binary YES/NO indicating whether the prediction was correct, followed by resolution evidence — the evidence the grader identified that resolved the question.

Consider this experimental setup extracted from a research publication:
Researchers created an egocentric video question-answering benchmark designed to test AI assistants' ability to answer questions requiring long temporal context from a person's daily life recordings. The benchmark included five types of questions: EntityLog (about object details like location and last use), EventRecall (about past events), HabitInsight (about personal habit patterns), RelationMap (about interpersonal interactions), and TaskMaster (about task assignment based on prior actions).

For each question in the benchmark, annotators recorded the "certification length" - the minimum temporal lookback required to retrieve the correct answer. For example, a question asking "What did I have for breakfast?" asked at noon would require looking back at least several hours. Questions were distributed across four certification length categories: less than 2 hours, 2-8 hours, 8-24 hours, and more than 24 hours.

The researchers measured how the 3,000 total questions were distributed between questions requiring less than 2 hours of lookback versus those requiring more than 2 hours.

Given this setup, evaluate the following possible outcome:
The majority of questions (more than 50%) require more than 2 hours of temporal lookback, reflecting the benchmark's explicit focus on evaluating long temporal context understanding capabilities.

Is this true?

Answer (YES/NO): YES